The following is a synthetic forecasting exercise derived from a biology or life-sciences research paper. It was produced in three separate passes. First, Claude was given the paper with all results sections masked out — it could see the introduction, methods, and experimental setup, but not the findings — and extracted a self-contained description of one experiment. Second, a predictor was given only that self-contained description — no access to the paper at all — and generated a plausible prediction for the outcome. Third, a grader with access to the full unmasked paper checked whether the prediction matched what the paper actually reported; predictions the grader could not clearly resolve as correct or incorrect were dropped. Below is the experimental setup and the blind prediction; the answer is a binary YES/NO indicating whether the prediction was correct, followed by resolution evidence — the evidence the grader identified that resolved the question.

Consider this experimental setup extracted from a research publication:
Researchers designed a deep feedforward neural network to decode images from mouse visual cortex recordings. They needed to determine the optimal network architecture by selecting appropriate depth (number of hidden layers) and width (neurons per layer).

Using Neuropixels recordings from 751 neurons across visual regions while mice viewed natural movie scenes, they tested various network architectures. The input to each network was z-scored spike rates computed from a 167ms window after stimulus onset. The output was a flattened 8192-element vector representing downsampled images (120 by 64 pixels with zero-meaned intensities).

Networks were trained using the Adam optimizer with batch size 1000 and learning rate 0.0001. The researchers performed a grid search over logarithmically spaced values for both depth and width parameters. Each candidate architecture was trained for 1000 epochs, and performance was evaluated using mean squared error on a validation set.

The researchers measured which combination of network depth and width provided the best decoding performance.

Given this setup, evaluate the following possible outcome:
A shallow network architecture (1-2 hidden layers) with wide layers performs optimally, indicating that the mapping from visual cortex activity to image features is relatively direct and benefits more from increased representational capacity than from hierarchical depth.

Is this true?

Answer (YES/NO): NO